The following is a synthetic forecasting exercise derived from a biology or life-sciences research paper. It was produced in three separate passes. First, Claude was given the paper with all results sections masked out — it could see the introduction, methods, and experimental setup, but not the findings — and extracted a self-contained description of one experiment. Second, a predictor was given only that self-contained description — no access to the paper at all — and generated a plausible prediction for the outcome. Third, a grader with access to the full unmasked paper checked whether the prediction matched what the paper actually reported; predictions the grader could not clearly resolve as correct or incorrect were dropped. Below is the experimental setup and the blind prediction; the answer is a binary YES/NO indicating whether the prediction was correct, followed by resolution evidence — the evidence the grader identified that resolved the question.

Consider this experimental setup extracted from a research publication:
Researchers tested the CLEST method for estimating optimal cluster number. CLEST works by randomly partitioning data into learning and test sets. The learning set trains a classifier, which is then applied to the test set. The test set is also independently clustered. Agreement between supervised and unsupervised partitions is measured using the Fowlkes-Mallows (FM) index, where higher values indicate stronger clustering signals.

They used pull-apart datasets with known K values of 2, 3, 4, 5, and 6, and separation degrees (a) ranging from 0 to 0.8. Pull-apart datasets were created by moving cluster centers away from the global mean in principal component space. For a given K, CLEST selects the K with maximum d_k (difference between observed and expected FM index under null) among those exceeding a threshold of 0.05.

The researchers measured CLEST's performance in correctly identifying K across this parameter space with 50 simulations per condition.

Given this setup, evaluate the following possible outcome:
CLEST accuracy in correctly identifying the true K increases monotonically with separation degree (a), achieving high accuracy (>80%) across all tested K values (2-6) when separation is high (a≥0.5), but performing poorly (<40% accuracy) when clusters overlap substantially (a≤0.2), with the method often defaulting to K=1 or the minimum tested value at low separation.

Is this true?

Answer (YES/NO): NO